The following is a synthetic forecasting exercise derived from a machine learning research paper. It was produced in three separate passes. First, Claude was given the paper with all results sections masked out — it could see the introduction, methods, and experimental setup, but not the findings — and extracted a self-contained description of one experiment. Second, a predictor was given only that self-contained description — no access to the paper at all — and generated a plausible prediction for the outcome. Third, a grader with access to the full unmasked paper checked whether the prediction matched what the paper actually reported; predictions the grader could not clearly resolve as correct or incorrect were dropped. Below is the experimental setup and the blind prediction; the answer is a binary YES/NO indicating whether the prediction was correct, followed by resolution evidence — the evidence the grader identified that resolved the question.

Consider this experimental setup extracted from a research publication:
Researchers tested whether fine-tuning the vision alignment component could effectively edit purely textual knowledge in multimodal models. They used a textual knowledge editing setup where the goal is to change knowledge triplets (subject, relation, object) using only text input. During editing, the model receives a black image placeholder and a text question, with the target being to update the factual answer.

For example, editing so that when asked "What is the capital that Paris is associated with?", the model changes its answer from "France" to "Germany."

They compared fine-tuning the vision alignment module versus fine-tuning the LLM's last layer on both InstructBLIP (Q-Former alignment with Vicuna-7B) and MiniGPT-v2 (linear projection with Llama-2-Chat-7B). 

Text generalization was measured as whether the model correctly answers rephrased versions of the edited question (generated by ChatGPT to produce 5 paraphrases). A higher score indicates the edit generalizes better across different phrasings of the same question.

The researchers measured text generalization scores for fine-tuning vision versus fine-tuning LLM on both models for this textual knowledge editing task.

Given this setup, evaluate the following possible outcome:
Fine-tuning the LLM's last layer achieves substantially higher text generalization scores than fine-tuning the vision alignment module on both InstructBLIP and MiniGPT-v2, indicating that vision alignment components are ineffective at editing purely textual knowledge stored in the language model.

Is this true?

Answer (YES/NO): NO